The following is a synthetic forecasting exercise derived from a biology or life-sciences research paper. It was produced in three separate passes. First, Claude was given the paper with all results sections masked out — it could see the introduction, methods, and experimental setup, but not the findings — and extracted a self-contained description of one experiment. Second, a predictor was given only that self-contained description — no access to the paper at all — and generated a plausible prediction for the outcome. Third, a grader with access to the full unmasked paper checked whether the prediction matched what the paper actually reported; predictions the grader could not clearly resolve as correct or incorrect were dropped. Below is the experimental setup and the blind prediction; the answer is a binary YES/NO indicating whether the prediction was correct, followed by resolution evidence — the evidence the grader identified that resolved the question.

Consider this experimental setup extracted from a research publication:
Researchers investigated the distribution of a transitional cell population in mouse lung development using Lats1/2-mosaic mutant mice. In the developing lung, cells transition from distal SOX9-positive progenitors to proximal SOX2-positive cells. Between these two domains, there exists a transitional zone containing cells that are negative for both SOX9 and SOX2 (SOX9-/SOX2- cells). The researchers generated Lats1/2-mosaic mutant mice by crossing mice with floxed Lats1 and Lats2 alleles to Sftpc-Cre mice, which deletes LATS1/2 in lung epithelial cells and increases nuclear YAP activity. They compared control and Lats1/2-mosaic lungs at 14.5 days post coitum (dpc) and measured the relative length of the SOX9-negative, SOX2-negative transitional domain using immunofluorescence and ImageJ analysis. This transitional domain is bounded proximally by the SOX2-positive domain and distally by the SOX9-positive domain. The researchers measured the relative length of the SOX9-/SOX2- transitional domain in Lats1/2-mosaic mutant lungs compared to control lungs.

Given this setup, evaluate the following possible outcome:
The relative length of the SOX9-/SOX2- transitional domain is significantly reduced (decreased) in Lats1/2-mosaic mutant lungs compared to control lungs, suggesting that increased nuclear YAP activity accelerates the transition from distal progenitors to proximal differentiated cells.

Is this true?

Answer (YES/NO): NO